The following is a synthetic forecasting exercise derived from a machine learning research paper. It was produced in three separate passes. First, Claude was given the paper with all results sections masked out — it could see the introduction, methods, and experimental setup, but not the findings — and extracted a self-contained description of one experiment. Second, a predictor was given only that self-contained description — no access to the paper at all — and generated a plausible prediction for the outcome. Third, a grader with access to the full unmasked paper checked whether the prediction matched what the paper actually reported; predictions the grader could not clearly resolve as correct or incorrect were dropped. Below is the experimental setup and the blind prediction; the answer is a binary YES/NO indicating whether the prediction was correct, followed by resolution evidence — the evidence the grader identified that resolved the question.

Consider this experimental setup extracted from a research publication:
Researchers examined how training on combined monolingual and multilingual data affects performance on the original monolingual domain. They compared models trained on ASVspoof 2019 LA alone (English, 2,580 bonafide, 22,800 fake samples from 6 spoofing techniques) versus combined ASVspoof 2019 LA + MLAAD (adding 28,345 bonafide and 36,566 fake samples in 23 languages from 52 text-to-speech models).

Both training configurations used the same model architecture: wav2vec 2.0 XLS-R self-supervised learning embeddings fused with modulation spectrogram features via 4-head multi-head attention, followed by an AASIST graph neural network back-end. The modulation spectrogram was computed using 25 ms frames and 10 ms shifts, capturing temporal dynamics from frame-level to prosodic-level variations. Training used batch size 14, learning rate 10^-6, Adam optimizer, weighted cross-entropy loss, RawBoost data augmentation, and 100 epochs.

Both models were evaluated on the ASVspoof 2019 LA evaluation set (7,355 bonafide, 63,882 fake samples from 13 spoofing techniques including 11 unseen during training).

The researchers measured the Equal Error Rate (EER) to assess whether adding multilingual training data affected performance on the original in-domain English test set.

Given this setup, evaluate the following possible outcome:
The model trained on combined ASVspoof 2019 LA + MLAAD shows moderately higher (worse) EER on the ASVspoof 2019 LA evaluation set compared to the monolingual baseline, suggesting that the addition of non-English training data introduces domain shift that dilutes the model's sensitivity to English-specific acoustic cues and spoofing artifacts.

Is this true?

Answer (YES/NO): NO